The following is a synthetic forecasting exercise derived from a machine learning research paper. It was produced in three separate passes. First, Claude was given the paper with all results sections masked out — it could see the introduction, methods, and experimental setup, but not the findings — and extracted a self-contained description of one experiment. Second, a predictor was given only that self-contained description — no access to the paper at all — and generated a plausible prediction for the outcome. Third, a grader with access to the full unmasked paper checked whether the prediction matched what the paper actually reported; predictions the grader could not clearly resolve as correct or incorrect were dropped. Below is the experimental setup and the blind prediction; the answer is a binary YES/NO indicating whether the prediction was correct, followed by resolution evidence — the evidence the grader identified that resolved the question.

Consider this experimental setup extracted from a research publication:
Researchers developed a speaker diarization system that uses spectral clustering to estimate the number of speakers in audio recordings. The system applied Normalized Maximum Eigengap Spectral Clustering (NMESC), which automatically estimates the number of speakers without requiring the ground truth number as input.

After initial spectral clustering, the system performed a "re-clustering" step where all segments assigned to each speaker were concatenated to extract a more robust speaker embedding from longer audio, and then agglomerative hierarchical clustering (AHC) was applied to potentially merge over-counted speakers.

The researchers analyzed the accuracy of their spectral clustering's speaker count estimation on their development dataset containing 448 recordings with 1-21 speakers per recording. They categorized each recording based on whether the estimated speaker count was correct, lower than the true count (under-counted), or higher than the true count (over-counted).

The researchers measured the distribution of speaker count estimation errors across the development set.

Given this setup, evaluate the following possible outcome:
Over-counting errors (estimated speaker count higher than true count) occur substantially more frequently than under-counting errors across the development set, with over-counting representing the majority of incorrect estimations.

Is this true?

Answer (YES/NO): NO